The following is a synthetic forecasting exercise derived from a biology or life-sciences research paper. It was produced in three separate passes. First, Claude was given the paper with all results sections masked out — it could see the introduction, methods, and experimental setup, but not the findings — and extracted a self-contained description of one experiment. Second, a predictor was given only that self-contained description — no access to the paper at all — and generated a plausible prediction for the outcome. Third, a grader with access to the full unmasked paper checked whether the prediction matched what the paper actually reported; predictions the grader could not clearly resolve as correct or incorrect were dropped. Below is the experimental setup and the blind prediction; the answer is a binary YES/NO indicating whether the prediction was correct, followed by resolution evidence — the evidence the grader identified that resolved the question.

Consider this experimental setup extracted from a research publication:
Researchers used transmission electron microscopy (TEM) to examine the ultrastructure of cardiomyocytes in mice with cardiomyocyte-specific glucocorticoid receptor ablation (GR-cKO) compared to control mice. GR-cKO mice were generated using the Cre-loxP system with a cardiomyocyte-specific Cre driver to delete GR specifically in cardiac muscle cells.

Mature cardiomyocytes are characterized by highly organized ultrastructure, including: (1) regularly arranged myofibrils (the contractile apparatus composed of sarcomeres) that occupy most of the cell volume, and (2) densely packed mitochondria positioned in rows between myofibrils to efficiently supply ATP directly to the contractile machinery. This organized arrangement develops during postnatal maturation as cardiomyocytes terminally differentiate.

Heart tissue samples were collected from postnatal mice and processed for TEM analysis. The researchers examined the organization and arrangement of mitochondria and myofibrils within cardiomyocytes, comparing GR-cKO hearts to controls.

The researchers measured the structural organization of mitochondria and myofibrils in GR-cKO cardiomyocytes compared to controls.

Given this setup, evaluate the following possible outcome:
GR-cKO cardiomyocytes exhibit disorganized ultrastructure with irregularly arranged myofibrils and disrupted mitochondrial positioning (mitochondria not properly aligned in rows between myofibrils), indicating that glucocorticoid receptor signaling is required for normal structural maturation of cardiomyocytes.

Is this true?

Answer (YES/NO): YES